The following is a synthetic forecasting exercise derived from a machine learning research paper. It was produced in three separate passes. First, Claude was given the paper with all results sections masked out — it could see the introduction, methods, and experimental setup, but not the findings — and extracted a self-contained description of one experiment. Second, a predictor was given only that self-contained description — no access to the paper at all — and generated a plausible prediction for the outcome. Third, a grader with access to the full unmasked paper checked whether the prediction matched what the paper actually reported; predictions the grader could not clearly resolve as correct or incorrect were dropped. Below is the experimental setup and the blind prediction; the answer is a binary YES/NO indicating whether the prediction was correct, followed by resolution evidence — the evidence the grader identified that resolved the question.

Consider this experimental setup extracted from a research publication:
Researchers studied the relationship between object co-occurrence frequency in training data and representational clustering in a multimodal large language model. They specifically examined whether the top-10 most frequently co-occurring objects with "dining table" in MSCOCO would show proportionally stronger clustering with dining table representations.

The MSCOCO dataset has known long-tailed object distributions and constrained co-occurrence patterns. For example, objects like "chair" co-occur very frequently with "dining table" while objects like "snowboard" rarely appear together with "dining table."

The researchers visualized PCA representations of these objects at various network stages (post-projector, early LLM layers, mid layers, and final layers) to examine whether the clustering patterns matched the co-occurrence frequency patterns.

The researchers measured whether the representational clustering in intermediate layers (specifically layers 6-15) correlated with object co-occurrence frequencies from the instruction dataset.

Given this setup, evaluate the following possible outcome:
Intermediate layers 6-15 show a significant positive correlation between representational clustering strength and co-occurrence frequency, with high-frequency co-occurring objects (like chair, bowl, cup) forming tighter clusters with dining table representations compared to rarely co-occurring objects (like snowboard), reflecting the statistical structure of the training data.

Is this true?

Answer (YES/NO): YES